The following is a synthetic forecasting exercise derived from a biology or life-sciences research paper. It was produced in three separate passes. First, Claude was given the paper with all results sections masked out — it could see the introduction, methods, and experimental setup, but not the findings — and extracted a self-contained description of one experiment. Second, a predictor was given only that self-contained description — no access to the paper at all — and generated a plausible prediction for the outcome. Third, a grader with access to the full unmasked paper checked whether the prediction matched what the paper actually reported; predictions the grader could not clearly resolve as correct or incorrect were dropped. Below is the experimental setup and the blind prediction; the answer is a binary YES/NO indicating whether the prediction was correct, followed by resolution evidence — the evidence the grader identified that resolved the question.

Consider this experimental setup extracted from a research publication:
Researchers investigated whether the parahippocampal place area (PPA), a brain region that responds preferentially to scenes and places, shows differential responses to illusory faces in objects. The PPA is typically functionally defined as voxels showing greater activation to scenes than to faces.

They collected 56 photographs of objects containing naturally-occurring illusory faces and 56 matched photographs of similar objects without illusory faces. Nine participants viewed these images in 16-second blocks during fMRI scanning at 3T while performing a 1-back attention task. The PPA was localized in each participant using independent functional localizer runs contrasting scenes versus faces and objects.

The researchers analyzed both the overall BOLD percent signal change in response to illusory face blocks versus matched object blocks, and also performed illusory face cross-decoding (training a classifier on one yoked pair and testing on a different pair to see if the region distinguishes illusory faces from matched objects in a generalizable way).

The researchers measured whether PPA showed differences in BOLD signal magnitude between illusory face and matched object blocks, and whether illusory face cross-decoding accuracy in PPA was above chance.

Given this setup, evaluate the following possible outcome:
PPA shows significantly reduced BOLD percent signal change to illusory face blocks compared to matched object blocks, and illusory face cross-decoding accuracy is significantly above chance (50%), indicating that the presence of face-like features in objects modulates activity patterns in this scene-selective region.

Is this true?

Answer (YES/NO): NO